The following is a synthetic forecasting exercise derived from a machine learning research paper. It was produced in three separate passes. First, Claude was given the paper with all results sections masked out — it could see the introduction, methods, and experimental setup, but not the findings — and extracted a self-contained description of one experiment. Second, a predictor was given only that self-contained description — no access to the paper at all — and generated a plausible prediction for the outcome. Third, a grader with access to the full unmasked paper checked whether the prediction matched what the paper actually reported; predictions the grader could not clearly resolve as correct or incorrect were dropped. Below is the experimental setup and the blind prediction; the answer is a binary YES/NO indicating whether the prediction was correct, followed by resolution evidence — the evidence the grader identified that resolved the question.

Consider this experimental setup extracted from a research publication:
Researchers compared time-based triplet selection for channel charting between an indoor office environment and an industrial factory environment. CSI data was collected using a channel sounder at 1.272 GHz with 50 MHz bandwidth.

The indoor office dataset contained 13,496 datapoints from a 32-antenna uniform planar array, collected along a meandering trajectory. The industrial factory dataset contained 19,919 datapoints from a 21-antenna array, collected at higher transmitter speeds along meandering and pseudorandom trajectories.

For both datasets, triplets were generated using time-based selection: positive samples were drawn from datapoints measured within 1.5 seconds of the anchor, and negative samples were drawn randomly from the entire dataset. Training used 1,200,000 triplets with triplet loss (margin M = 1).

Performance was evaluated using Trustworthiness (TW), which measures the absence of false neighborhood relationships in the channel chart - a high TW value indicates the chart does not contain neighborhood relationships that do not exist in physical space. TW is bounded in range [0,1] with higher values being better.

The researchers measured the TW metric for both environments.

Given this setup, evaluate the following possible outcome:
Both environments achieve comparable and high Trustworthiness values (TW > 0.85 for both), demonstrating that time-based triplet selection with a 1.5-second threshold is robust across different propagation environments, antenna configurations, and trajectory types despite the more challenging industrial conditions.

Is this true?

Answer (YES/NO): YES